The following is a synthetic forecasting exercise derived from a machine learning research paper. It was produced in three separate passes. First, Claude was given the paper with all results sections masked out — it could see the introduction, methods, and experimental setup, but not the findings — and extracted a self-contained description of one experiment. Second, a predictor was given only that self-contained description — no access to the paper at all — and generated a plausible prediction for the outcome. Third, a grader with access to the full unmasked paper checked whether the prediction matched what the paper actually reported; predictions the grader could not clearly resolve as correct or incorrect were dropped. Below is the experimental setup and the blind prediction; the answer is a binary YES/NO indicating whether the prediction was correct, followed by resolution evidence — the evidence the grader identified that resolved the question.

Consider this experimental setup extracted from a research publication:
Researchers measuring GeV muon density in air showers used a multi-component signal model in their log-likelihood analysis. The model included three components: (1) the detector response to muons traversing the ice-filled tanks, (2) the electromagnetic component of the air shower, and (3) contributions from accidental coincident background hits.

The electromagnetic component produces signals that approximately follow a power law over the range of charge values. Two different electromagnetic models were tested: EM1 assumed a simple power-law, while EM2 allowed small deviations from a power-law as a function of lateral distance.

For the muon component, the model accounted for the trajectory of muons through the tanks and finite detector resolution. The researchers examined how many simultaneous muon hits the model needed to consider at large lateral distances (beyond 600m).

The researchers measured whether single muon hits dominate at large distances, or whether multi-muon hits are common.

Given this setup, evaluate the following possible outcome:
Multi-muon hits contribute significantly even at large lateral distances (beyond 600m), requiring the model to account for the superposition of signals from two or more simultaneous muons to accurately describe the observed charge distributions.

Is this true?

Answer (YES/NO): NO